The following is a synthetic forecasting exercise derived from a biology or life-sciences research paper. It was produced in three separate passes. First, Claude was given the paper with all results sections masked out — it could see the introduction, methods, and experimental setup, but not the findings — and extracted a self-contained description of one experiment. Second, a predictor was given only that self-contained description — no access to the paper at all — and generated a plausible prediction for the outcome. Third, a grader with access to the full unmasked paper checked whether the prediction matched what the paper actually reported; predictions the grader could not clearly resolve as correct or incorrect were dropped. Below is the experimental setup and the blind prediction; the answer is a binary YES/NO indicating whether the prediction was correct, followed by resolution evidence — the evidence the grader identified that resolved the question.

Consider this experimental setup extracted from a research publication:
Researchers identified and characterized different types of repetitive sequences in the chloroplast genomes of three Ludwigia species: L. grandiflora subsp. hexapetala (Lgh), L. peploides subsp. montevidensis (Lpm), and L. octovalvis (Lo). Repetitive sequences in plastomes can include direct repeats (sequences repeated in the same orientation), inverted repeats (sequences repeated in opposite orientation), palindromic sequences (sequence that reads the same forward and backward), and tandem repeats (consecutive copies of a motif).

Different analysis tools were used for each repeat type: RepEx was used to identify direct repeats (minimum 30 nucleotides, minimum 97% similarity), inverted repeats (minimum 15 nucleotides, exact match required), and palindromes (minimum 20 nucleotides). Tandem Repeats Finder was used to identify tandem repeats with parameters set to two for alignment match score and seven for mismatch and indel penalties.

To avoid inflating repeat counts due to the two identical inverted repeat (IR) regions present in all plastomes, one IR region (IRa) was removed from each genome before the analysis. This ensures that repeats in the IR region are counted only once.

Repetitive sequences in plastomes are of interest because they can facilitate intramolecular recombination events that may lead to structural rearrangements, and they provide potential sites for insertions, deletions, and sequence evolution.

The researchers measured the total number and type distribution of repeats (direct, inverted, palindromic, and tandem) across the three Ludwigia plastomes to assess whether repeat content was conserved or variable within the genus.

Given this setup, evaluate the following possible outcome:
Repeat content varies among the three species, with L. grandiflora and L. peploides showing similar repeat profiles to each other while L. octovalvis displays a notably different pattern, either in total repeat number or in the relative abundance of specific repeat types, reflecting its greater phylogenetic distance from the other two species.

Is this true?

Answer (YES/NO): YES